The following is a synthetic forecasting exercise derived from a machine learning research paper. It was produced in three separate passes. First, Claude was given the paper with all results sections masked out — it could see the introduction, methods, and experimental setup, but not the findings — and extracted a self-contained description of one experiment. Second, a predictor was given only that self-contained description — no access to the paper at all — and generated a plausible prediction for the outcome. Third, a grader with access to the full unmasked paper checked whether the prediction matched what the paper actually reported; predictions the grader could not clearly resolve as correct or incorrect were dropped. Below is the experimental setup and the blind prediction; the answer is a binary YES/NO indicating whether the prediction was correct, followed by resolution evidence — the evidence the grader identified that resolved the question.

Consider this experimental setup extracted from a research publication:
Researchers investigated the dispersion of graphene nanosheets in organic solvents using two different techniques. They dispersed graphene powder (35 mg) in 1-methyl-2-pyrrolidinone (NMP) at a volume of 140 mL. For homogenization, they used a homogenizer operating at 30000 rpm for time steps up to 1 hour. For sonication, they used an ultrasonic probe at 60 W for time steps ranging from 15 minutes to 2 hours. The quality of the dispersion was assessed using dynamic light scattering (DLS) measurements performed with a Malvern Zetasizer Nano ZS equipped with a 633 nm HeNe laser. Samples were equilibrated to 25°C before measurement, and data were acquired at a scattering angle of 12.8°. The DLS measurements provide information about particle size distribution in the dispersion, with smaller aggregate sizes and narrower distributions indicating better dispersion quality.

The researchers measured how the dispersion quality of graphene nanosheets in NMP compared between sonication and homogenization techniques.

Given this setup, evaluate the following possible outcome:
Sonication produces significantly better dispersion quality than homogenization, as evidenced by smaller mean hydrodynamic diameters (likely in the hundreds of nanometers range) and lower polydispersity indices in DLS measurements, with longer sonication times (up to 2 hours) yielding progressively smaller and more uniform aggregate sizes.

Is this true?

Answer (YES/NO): NO